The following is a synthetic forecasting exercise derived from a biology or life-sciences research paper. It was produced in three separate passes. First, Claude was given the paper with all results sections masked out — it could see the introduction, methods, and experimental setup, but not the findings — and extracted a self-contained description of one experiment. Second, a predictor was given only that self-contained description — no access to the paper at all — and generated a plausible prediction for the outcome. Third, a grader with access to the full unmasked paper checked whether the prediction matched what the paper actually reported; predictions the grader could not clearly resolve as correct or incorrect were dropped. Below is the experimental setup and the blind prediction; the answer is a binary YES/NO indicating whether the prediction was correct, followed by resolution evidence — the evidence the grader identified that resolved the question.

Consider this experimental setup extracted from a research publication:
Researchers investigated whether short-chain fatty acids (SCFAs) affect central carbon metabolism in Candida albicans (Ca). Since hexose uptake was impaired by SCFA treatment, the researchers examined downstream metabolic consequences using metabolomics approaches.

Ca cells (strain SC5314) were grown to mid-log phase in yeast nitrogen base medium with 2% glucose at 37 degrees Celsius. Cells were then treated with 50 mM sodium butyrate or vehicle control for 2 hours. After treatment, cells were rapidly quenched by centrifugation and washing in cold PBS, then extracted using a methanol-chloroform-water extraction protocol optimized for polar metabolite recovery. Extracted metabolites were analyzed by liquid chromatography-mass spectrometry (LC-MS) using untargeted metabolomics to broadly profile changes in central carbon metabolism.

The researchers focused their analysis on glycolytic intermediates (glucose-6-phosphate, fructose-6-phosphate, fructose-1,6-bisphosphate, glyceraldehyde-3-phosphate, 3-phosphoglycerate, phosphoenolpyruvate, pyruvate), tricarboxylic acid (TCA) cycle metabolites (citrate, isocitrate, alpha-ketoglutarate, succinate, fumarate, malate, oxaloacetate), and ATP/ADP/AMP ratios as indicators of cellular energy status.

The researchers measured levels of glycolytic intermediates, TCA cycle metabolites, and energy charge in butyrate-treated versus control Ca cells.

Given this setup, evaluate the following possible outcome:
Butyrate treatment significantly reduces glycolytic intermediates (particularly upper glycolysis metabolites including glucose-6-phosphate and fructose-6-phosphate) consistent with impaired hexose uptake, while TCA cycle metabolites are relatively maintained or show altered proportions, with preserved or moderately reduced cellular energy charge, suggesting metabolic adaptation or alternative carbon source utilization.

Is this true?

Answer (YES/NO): NO